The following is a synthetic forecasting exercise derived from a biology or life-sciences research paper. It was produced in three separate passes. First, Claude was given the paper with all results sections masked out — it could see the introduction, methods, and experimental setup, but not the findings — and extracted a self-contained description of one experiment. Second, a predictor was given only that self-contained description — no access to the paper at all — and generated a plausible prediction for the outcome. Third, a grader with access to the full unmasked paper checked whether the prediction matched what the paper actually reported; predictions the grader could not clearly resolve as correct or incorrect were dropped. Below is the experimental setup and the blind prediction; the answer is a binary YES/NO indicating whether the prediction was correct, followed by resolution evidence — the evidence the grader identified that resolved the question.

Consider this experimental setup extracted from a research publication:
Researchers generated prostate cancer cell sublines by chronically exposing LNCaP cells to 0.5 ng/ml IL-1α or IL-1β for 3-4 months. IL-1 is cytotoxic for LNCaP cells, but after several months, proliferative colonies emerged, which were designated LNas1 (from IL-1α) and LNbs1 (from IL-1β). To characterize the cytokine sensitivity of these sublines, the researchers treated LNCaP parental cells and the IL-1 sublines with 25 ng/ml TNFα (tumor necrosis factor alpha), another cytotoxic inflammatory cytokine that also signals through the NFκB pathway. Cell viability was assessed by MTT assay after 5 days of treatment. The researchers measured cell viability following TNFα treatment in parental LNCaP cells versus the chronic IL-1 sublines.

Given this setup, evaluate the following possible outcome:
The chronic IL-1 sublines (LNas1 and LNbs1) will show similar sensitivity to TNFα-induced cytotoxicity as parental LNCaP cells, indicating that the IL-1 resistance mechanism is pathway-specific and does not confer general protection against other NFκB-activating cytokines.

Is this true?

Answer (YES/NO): NO